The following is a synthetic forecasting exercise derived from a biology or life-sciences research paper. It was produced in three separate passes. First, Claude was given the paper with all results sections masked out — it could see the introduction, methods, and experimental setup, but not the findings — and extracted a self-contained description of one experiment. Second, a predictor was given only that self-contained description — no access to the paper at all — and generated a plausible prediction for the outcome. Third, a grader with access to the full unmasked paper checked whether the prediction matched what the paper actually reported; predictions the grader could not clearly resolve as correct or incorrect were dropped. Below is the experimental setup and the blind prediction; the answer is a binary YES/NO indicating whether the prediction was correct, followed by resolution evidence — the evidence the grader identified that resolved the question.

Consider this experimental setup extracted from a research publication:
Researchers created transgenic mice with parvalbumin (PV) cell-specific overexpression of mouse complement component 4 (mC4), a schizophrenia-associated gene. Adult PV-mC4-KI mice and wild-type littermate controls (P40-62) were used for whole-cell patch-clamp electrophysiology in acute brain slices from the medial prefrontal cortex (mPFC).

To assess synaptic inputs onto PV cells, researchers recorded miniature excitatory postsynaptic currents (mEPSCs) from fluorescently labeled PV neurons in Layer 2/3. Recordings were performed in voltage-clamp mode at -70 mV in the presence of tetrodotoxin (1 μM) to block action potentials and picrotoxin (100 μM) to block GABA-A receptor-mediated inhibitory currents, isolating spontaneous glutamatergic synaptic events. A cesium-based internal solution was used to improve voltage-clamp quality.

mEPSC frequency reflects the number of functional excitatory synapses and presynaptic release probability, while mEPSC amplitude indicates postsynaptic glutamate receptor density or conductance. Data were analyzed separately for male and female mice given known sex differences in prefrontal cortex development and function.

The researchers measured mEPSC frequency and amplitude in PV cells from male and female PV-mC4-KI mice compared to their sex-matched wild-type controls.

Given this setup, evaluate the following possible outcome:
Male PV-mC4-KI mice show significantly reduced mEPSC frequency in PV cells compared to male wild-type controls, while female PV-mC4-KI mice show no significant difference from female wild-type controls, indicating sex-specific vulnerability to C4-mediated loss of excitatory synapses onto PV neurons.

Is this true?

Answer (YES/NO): YES